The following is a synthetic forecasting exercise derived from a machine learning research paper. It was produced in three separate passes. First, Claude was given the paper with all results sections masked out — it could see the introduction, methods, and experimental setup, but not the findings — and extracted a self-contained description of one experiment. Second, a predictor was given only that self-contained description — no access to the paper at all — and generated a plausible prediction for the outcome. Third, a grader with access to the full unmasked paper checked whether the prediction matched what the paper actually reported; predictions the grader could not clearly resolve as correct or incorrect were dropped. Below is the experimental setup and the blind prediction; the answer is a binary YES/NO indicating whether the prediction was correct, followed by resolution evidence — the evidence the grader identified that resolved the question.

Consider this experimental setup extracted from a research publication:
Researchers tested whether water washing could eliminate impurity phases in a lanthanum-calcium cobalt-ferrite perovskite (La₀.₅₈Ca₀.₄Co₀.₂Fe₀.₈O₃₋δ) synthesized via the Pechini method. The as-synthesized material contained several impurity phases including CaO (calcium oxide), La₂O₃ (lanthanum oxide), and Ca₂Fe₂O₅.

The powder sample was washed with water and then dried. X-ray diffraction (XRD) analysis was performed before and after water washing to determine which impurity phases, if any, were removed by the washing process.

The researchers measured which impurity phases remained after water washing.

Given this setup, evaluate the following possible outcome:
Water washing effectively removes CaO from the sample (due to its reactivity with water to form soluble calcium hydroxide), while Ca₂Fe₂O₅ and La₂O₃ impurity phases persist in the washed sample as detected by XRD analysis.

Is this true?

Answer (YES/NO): NO